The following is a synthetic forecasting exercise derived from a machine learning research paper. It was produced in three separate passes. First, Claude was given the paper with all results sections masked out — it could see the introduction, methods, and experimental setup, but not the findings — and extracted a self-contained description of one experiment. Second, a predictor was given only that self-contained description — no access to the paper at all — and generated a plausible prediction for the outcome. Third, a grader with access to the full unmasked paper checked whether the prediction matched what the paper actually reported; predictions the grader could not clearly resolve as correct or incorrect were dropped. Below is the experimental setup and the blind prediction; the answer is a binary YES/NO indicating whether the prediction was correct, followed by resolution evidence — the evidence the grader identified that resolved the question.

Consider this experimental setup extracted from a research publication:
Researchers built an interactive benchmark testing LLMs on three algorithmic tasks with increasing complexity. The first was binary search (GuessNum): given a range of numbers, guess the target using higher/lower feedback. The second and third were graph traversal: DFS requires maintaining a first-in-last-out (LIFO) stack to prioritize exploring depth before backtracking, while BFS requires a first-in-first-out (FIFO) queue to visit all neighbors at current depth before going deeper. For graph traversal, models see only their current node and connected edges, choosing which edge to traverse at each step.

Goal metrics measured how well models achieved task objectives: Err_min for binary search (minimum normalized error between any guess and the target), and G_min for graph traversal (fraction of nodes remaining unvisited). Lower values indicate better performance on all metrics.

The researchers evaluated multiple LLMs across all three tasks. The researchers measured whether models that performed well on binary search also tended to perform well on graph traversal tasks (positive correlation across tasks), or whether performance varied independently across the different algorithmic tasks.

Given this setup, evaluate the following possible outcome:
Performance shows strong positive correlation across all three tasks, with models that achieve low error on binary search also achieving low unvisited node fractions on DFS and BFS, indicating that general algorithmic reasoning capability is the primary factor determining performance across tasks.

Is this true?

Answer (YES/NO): NO